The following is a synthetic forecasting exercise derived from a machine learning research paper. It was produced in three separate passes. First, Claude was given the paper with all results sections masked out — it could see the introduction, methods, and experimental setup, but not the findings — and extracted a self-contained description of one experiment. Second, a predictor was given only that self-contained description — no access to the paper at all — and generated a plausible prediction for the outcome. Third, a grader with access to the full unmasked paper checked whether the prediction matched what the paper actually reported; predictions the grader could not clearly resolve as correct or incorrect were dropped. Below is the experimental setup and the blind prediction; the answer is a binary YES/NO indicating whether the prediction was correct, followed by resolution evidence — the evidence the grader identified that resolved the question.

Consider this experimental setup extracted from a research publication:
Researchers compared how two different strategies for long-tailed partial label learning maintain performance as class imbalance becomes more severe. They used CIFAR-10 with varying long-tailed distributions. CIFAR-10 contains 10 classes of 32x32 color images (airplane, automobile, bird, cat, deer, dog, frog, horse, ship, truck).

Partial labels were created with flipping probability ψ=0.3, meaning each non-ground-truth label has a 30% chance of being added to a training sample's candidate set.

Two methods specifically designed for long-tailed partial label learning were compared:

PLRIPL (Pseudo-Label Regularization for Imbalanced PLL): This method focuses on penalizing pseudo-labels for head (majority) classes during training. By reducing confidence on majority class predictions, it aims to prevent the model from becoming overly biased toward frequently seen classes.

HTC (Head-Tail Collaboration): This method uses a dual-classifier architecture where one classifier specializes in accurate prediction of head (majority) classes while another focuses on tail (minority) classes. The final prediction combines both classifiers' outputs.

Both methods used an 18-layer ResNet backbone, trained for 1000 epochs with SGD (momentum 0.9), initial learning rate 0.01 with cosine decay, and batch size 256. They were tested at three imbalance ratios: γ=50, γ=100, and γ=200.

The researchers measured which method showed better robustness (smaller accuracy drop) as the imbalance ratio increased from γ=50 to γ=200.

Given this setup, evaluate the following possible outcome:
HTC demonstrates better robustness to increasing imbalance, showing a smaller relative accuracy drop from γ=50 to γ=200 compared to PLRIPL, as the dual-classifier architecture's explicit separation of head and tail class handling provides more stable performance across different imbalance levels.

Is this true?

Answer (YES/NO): YES